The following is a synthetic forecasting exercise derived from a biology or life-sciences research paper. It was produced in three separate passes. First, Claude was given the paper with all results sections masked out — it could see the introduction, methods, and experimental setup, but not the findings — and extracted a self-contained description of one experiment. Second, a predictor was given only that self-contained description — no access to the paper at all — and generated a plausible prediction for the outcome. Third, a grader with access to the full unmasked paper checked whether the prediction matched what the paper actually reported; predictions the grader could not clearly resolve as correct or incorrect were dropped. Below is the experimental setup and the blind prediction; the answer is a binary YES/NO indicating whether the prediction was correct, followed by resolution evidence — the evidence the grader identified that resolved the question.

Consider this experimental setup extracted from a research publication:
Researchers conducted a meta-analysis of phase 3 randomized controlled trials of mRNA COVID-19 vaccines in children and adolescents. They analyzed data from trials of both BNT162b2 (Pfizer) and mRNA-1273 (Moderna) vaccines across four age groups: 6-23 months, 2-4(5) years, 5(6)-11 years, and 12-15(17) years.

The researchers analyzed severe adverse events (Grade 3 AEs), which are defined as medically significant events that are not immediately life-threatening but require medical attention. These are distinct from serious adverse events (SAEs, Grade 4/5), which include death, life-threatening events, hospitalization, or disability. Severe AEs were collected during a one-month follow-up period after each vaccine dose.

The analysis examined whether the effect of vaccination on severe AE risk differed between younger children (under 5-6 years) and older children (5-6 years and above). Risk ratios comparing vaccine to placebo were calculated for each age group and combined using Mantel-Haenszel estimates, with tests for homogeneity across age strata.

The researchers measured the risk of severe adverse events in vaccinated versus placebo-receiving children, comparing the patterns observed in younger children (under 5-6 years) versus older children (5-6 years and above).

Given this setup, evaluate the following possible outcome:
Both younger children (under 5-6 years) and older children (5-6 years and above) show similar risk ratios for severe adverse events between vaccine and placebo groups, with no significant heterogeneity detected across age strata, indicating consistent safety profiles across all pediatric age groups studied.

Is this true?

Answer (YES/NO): NO